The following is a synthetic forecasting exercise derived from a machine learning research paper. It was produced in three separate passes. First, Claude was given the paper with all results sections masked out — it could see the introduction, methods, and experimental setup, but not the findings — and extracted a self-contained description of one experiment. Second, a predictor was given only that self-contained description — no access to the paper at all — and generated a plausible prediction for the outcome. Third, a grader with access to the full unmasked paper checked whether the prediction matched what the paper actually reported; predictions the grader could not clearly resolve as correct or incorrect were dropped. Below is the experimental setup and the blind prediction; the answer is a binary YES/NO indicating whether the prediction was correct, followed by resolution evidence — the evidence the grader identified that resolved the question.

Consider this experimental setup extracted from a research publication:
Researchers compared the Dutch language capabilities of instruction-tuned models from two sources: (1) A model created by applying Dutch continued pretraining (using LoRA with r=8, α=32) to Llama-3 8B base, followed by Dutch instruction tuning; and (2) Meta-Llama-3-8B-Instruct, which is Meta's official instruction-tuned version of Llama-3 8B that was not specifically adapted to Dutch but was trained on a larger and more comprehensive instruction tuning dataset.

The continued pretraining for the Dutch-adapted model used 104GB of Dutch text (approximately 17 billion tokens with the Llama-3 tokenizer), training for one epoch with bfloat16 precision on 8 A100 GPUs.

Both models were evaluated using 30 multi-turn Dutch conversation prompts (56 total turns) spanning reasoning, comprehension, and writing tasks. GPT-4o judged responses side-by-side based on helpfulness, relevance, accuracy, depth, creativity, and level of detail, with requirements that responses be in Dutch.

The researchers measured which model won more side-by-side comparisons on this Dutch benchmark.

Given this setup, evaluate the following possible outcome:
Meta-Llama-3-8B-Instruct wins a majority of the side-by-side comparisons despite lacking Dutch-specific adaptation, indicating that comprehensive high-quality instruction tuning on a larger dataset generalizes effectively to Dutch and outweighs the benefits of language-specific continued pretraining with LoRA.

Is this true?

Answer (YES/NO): YES